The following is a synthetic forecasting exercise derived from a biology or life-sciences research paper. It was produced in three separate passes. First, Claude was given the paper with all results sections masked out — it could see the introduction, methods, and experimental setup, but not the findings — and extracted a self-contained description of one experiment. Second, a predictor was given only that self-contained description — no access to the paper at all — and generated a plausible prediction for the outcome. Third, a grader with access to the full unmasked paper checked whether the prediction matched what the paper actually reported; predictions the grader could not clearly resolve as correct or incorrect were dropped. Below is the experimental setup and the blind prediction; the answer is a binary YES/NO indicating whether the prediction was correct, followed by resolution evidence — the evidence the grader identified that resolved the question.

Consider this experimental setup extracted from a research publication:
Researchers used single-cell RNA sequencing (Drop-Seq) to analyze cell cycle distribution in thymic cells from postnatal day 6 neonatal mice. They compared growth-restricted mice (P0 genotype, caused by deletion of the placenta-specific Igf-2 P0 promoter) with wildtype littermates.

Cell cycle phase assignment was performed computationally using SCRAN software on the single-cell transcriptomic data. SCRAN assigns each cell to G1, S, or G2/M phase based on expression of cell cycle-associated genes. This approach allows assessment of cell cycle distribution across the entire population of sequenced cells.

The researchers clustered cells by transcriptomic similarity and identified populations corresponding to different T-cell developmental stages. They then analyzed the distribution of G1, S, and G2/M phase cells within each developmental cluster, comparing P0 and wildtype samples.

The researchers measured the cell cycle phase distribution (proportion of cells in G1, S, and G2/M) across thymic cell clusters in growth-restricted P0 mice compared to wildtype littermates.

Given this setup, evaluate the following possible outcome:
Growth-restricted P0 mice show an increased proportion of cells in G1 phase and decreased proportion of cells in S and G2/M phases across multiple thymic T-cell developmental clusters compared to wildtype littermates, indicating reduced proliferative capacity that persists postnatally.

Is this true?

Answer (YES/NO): NO